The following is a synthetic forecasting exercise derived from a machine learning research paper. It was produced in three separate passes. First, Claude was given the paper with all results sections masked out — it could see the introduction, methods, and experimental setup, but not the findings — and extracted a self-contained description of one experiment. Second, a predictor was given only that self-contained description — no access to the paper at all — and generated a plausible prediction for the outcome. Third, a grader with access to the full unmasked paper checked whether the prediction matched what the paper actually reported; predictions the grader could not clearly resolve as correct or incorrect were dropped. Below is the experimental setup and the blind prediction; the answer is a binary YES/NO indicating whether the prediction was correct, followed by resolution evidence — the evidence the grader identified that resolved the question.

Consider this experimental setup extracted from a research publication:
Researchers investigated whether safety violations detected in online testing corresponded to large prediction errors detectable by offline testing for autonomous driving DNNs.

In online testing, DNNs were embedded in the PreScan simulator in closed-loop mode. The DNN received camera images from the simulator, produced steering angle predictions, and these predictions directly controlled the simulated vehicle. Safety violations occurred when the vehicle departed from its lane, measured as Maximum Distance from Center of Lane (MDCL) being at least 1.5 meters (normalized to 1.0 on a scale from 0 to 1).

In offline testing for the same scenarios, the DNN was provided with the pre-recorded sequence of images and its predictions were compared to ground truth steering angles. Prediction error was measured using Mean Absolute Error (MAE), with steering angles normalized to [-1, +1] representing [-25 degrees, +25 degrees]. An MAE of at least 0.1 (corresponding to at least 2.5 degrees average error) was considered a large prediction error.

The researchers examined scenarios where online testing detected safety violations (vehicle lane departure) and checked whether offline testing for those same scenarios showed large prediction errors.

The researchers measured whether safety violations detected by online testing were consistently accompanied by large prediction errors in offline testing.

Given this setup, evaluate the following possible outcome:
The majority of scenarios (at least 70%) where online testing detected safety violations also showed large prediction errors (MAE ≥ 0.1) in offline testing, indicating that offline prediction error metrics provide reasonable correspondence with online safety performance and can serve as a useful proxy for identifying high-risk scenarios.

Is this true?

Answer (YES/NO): NO